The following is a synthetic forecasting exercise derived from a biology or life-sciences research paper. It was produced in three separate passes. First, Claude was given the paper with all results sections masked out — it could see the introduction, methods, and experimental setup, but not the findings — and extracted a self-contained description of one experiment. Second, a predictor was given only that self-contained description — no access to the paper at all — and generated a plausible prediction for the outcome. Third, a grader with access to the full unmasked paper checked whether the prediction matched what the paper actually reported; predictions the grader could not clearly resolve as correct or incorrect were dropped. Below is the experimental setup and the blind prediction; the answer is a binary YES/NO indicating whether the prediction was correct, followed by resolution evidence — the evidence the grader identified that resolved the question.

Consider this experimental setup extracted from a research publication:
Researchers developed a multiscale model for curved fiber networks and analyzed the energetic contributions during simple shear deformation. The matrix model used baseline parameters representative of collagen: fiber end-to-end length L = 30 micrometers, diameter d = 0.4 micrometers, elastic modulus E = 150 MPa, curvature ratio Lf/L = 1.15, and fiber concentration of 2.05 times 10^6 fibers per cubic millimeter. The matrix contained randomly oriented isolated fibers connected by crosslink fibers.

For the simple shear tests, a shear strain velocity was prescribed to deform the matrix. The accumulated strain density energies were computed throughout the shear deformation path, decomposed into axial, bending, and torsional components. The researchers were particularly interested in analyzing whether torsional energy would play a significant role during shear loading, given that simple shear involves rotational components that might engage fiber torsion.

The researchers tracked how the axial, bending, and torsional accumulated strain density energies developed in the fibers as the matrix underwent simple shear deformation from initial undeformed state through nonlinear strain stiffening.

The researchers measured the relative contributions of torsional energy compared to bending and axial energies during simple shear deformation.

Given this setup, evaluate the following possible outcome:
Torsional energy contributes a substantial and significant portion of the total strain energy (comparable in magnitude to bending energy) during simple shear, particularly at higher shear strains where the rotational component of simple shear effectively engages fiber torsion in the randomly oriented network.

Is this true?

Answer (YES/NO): NO